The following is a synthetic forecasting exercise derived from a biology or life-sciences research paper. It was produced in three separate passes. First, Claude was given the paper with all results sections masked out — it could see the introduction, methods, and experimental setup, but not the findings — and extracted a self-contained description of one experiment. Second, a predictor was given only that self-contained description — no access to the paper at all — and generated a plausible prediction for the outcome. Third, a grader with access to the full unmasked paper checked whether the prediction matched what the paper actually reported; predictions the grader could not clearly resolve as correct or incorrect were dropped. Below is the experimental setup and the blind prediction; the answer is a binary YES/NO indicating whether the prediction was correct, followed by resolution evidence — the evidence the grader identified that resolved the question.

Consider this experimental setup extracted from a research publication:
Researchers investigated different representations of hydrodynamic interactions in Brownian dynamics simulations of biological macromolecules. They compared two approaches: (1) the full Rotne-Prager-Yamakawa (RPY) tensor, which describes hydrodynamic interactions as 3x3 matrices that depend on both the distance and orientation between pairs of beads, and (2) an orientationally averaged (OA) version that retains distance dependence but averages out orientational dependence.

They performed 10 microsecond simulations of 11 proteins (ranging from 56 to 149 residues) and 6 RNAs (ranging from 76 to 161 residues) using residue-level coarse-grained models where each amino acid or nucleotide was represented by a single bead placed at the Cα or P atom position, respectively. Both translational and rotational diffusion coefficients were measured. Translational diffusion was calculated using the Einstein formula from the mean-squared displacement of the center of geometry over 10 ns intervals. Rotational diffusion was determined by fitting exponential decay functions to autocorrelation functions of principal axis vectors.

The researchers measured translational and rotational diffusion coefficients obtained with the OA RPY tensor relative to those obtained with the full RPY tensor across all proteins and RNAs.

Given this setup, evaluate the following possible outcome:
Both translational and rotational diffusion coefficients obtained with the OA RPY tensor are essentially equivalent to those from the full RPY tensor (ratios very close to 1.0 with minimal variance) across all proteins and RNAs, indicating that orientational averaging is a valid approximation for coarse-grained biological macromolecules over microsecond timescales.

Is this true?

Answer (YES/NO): NO